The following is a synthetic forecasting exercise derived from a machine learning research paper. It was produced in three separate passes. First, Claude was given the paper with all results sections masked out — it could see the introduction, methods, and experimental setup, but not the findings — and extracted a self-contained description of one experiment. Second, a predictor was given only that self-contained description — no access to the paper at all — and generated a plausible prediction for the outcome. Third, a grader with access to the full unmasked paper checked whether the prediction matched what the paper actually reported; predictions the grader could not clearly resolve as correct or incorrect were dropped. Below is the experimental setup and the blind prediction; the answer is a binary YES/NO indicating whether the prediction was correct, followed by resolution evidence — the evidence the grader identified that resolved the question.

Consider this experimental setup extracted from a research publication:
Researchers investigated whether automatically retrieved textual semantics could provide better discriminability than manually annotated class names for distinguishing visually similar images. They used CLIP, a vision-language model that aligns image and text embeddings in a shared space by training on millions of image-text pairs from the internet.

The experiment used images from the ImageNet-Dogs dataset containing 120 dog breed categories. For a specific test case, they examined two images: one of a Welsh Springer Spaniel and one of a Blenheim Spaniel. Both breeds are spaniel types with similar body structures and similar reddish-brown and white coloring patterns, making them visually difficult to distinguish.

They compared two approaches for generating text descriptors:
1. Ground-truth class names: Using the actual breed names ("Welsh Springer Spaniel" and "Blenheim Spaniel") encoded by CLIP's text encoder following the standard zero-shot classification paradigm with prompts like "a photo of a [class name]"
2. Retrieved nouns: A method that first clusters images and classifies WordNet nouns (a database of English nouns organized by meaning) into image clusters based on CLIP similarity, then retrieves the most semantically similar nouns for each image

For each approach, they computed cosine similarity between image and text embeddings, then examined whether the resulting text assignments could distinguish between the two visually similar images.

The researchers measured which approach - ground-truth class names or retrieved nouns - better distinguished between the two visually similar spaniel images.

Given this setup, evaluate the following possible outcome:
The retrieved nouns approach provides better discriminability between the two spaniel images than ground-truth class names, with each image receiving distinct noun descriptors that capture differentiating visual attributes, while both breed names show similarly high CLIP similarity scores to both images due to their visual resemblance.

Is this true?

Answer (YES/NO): YES